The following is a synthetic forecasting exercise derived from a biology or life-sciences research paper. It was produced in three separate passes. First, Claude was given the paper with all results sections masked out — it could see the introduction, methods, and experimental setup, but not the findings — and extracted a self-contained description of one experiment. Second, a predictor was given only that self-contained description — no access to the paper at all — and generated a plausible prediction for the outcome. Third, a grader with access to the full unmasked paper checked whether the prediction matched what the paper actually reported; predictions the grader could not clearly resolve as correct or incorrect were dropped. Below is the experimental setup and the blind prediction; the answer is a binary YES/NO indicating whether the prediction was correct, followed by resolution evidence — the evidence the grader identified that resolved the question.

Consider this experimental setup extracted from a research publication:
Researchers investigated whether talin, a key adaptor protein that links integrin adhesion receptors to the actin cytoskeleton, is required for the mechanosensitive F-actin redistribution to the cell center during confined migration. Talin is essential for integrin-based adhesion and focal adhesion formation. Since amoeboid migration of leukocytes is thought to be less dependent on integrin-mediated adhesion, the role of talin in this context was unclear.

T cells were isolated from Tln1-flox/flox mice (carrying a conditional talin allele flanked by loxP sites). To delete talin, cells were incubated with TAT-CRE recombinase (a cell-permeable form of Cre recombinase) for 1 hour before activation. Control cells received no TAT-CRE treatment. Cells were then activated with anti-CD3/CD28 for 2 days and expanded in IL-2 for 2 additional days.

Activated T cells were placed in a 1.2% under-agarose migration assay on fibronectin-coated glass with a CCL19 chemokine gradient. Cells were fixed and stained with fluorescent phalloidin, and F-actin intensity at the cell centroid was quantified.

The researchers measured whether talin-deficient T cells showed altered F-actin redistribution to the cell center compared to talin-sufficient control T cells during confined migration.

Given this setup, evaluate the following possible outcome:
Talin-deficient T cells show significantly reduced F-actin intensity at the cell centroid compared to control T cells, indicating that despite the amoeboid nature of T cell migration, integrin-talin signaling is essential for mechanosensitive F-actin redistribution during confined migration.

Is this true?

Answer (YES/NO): NO